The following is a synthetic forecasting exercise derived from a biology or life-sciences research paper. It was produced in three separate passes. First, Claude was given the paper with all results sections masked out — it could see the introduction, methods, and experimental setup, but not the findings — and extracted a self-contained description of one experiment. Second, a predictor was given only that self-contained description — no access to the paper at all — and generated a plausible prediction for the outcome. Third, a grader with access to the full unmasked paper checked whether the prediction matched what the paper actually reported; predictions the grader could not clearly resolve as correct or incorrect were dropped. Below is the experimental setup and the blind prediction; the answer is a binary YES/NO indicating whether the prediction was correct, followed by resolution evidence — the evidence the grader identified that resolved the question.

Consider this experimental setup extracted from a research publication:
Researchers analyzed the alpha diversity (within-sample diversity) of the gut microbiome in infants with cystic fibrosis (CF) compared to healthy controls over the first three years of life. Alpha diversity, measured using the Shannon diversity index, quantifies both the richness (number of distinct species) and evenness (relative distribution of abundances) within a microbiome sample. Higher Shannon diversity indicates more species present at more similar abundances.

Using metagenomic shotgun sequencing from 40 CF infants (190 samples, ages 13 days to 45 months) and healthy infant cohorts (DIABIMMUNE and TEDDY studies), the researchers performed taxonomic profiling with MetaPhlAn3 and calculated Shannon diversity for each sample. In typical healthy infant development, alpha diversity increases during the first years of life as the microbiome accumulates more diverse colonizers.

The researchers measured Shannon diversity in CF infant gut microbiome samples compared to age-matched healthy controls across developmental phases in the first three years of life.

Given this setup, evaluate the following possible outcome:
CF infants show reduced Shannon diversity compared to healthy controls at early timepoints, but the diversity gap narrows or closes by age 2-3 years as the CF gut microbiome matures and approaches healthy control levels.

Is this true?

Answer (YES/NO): NO